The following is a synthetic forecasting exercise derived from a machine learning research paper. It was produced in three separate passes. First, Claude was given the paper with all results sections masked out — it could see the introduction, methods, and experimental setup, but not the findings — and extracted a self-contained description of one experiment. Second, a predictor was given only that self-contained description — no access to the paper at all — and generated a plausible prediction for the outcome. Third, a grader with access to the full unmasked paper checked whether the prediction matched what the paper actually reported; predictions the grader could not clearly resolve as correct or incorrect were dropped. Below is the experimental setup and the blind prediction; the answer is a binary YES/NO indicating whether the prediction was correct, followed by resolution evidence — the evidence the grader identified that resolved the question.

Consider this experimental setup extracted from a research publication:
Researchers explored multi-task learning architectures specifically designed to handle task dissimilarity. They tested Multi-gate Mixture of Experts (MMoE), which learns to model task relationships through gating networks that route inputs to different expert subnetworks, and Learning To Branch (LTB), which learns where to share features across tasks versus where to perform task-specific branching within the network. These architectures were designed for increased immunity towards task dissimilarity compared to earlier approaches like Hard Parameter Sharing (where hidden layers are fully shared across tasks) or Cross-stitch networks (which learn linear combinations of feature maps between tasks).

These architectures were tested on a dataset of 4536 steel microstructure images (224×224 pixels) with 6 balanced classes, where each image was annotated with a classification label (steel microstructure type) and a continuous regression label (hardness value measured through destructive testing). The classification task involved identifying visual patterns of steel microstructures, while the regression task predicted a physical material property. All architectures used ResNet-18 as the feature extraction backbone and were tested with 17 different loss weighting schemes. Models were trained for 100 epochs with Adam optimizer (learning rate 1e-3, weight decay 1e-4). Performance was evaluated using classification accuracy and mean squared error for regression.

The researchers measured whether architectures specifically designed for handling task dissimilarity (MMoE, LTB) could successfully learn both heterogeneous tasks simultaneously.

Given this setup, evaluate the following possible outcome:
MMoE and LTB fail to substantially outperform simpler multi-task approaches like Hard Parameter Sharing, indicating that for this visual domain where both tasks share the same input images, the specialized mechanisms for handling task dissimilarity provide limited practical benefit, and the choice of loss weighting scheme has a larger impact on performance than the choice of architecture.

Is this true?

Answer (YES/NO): YES